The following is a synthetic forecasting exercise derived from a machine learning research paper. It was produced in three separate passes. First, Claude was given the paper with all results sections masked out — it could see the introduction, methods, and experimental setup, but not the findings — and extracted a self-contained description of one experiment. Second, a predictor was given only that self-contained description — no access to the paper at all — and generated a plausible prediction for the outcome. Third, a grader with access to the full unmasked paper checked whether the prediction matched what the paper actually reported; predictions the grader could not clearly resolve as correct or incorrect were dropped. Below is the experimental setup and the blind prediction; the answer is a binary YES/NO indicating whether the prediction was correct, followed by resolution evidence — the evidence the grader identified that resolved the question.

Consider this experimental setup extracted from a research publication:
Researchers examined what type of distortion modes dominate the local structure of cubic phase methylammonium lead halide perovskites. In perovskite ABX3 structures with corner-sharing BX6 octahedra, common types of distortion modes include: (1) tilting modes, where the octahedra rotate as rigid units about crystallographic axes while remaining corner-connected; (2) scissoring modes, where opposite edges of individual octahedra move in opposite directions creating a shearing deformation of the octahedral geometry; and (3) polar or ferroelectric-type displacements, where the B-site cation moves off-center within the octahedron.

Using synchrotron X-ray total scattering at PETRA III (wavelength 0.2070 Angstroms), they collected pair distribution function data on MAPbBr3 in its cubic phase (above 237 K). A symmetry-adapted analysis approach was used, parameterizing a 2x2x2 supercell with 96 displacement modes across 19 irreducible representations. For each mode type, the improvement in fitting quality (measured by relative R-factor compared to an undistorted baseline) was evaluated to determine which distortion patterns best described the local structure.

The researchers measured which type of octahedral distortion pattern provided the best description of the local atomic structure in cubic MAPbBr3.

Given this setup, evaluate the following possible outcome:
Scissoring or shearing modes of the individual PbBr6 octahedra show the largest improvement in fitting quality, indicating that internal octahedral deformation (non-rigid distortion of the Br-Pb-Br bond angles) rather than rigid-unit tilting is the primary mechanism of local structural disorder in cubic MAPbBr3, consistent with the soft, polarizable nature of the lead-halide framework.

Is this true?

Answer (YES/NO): YES